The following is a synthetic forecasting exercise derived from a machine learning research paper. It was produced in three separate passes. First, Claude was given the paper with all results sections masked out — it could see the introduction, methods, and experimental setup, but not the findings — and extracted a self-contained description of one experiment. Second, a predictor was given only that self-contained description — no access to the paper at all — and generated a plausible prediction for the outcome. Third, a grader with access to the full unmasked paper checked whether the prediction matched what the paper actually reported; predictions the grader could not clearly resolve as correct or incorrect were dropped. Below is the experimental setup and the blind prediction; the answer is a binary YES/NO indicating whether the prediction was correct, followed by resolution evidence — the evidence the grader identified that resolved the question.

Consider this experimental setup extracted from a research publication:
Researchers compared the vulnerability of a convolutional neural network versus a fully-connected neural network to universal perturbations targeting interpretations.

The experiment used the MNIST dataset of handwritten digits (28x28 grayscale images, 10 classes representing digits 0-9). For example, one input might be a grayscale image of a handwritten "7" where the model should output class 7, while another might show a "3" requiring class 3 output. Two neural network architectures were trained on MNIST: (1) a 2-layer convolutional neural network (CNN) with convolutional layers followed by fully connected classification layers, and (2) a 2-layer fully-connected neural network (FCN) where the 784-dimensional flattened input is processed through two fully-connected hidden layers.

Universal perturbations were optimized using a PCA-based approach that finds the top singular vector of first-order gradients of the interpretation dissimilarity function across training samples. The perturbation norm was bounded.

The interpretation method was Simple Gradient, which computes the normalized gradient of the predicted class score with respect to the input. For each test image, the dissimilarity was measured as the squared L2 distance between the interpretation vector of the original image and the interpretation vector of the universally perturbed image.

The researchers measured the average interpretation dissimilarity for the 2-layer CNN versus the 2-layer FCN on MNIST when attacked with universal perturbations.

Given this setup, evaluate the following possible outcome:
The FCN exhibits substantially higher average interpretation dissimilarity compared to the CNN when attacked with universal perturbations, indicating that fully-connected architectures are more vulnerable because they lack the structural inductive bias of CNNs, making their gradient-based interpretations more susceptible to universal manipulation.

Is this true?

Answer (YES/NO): NO